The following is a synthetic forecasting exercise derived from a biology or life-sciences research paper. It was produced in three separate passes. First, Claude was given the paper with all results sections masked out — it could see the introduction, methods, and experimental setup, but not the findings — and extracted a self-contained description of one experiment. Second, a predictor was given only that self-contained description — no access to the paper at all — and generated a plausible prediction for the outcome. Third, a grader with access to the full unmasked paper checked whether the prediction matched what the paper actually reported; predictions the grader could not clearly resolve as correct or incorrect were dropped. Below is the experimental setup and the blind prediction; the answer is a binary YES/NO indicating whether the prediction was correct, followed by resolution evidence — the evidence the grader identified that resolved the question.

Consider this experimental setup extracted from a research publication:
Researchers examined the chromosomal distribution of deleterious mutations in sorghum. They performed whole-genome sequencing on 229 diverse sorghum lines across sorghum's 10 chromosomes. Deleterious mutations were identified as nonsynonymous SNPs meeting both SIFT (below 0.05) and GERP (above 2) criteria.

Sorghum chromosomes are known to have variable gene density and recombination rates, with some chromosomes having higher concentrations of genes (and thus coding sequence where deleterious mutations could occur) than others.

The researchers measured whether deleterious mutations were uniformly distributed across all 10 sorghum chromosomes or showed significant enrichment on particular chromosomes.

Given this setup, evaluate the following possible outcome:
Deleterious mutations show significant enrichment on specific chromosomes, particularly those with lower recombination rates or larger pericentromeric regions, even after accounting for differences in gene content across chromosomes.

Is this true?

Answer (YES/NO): NO